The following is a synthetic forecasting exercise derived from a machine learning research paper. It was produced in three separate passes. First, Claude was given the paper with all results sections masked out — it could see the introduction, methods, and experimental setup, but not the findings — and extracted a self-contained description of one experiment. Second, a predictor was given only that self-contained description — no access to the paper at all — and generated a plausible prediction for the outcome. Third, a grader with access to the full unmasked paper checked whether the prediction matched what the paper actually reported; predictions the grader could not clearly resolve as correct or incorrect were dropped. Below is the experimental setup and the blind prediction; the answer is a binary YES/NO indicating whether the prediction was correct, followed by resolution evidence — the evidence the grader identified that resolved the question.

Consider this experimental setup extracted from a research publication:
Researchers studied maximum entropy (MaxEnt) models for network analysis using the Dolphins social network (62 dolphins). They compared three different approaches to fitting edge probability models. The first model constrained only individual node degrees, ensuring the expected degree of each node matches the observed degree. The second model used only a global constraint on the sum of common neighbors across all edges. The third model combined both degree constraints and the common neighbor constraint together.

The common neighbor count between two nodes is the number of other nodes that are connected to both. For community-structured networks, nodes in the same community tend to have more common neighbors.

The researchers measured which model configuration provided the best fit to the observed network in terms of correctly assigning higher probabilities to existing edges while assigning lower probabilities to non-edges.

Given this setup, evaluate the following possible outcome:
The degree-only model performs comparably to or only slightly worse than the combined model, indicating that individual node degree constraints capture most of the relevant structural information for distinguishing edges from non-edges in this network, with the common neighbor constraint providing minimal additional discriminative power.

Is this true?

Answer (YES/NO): NO